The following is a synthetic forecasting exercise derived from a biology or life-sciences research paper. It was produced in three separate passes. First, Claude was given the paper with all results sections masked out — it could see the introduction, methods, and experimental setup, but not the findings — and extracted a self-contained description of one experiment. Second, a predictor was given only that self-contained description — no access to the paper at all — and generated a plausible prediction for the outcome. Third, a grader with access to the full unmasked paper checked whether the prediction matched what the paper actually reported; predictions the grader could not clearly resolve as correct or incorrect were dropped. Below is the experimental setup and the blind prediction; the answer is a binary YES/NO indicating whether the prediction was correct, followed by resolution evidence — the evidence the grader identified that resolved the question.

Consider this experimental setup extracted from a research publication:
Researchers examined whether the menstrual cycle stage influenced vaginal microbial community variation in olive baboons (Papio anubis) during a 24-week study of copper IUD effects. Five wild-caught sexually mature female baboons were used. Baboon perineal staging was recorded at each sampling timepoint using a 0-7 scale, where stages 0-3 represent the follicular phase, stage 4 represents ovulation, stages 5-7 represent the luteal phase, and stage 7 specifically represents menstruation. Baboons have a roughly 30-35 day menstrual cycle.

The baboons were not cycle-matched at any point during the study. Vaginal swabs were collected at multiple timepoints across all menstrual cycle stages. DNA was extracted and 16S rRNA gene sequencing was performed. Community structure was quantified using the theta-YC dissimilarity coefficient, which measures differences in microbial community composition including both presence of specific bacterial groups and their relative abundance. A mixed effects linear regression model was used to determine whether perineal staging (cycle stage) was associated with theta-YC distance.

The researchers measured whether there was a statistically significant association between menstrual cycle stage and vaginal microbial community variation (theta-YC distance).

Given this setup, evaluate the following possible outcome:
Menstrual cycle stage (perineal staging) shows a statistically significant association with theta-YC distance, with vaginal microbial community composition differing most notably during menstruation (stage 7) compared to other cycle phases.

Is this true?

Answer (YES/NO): NO